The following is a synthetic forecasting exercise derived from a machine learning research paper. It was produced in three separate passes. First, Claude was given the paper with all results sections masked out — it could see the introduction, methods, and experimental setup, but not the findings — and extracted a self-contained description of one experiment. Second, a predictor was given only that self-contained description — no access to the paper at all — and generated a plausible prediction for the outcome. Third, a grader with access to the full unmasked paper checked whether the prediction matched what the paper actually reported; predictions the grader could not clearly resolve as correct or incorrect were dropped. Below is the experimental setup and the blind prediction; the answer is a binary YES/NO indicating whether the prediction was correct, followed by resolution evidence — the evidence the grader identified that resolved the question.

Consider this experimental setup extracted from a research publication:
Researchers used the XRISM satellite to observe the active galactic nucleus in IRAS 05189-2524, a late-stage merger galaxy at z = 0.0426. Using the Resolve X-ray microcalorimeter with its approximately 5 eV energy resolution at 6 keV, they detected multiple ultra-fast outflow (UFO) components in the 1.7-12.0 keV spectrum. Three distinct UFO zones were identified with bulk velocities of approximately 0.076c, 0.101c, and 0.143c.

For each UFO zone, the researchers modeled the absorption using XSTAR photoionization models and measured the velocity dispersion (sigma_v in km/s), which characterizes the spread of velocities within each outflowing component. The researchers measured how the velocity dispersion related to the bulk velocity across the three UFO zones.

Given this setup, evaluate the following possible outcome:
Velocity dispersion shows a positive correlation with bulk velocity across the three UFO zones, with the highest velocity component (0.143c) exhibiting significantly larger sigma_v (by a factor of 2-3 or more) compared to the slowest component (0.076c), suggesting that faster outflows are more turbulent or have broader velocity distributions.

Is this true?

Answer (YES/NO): YES